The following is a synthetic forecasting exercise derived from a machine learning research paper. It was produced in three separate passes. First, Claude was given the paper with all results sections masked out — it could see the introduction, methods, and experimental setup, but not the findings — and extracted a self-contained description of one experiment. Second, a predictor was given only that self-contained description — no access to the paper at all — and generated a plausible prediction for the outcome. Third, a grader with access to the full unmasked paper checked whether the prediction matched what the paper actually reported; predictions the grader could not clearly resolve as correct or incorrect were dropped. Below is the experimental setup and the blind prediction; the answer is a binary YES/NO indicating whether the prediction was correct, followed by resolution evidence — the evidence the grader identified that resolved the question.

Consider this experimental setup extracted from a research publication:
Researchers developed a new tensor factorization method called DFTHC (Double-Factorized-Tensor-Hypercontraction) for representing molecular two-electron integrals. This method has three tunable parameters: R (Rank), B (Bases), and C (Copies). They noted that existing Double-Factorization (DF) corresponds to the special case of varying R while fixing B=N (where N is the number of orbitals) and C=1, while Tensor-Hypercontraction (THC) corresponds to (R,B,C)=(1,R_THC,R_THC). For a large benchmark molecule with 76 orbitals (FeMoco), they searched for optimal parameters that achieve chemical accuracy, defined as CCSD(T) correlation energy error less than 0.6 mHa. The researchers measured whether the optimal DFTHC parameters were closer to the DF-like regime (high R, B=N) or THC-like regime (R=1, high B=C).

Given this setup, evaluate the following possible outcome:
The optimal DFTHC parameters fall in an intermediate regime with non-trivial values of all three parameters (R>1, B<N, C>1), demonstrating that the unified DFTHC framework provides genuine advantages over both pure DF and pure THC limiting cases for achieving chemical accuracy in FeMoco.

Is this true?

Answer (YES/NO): YES